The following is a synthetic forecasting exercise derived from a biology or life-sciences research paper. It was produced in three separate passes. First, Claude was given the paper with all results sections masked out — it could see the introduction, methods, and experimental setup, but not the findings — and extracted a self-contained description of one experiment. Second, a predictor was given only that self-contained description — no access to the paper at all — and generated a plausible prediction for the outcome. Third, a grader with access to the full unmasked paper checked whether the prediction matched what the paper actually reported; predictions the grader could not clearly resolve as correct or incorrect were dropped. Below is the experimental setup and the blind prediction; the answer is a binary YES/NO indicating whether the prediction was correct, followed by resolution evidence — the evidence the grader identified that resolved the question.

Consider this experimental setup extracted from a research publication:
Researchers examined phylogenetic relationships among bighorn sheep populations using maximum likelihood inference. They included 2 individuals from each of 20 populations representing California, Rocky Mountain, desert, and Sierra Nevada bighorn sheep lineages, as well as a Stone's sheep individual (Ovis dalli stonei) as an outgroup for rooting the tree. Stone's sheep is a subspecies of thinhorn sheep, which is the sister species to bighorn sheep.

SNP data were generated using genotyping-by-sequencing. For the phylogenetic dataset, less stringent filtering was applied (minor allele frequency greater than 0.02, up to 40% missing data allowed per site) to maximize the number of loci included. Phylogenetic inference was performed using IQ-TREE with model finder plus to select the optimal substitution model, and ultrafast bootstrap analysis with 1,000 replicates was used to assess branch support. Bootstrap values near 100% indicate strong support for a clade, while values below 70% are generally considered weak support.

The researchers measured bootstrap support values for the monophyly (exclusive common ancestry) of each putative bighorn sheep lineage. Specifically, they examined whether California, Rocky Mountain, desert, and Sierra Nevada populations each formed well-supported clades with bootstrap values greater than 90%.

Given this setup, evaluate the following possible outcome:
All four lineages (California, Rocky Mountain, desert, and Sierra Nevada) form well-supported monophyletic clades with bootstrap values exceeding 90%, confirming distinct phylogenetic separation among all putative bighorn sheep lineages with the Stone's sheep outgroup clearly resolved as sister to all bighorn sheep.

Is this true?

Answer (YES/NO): NO